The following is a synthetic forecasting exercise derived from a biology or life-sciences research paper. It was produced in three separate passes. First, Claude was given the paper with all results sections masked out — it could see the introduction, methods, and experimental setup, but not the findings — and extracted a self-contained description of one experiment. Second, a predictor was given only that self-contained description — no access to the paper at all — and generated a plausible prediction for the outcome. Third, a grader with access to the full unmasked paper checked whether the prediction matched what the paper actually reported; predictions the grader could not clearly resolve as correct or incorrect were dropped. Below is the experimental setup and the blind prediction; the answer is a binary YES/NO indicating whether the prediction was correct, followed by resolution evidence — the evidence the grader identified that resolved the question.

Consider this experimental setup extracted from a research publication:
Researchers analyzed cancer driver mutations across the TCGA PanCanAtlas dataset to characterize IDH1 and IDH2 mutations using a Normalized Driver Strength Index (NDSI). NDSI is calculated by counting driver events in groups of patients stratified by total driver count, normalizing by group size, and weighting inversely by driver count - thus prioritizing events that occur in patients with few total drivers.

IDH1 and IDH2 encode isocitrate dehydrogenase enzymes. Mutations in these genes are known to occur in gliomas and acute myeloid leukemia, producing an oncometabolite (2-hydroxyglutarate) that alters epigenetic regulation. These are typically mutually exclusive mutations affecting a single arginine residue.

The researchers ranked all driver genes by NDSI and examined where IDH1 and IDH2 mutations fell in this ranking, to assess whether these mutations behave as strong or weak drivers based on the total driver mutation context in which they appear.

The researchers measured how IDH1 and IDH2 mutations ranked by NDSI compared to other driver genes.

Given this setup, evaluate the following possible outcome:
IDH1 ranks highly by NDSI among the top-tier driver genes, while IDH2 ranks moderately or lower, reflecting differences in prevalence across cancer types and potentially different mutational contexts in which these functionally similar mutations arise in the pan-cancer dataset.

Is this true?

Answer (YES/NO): NO